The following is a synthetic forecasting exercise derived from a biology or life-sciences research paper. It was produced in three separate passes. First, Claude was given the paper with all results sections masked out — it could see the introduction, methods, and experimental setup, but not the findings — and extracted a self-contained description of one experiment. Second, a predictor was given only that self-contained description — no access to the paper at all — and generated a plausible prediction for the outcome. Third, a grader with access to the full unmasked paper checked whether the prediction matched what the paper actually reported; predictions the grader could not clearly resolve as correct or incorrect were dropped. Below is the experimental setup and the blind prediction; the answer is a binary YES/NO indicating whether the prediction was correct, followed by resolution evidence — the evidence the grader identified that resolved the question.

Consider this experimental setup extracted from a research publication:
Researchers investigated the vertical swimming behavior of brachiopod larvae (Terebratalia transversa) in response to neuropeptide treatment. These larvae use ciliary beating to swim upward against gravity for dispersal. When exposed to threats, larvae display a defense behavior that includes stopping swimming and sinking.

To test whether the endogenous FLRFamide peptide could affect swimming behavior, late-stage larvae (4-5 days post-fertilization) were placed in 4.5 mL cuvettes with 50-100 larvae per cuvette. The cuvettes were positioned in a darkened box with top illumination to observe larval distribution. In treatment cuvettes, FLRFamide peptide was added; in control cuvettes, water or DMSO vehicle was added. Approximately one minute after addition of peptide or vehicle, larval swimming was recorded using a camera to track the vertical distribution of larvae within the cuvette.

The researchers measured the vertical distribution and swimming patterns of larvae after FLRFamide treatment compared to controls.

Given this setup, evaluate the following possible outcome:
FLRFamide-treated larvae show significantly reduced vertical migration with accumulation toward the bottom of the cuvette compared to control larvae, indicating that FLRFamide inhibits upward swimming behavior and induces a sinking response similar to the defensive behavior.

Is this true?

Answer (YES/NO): YES